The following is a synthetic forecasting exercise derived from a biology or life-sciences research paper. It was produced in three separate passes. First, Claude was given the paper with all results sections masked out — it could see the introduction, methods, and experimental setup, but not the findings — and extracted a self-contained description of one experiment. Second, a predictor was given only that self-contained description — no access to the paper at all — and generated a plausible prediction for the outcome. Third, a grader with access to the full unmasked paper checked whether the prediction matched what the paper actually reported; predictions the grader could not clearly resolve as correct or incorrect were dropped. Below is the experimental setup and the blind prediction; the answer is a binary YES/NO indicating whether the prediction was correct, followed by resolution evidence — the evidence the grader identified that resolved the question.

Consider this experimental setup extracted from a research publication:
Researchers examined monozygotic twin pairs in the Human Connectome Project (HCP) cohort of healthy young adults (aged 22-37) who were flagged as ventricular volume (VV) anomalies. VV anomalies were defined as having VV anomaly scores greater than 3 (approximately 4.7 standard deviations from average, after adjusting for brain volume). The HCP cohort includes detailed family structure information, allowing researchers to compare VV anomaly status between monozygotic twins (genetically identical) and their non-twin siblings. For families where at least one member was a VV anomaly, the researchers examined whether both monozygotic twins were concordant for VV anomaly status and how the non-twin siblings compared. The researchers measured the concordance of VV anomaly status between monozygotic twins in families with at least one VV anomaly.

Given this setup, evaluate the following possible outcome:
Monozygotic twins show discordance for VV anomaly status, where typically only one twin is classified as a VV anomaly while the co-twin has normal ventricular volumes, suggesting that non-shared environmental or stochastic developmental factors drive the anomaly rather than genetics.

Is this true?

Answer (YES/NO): NO